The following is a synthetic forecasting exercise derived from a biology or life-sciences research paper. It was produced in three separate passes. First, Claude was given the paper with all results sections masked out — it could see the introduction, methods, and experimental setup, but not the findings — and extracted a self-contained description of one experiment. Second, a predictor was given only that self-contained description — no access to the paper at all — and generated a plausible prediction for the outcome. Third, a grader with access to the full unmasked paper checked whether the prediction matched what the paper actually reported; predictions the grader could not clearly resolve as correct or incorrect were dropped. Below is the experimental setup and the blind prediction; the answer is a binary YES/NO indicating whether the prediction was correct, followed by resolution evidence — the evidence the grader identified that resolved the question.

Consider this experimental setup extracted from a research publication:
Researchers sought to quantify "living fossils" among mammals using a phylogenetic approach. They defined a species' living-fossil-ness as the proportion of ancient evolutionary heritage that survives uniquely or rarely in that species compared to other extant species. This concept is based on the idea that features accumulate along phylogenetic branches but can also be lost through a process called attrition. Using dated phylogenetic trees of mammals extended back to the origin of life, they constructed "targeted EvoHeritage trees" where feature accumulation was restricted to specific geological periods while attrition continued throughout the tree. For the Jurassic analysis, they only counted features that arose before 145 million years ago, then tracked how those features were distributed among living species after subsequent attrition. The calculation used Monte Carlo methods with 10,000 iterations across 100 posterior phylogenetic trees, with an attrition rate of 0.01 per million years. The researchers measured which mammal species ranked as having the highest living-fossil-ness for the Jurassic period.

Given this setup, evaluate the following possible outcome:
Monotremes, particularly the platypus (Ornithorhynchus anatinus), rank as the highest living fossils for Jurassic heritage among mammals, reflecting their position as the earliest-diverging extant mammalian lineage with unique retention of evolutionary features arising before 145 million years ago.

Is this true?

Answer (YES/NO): YES